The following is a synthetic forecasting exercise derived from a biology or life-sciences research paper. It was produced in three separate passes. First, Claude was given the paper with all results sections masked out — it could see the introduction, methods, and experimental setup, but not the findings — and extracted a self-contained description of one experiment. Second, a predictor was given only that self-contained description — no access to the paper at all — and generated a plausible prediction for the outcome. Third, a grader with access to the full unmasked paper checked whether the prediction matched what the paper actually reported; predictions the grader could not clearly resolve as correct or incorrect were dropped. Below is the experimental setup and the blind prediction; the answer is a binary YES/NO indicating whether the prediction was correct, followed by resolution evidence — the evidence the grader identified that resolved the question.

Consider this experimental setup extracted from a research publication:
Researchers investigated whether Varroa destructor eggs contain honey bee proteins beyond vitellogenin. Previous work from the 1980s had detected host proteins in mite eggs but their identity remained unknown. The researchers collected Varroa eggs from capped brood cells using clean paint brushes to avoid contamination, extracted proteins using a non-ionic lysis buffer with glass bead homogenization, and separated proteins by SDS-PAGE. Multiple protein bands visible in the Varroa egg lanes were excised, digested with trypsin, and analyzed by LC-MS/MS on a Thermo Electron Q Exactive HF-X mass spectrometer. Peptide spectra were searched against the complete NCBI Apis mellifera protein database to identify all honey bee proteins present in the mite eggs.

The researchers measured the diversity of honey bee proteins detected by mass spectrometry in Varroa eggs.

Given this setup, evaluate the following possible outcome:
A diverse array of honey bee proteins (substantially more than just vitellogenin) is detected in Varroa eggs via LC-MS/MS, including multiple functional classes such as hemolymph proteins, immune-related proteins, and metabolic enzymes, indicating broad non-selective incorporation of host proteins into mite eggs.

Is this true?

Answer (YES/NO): NO